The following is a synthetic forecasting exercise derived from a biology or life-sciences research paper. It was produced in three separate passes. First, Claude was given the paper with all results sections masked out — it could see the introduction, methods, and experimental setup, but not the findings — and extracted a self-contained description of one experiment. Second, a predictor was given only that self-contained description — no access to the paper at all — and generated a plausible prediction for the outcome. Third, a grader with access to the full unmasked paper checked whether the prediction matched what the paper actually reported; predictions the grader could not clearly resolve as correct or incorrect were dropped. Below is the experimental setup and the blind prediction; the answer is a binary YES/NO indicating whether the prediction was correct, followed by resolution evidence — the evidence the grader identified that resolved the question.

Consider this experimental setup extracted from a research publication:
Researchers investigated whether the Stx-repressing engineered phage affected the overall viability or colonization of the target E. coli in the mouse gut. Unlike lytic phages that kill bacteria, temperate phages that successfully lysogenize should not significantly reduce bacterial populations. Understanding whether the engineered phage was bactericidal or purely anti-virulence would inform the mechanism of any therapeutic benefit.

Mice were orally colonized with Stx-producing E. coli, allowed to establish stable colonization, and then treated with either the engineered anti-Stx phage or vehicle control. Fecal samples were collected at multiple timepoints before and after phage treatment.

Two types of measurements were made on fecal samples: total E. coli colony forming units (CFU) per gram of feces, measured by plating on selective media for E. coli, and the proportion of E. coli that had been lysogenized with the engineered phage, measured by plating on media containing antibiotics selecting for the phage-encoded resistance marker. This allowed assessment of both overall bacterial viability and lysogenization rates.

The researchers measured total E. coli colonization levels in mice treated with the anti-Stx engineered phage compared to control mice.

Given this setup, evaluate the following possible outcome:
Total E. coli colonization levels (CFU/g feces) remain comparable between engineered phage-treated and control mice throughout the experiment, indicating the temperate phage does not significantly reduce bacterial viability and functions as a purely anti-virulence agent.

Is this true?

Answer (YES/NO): YES